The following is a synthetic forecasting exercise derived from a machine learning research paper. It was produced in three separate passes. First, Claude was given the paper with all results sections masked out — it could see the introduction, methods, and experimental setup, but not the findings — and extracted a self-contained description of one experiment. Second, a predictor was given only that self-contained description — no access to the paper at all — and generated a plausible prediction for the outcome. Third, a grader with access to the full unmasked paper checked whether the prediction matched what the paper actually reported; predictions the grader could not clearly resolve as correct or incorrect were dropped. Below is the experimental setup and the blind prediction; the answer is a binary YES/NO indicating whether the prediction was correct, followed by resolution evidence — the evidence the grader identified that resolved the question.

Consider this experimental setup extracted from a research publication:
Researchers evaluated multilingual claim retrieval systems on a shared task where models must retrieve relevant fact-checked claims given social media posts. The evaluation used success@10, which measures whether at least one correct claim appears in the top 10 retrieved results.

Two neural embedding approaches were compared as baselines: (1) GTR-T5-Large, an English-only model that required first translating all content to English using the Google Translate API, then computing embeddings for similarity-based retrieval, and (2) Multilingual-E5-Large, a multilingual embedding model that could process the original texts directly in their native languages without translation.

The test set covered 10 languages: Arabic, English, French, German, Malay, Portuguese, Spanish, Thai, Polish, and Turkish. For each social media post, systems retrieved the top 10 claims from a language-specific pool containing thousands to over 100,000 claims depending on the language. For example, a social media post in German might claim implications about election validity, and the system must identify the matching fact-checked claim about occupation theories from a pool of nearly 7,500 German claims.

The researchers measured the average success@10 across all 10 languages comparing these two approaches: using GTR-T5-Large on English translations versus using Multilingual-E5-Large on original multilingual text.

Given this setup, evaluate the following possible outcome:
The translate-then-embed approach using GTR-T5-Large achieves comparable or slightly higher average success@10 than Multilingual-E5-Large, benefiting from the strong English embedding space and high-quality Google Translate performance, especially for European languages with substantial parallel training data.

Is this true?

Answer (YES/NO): NO